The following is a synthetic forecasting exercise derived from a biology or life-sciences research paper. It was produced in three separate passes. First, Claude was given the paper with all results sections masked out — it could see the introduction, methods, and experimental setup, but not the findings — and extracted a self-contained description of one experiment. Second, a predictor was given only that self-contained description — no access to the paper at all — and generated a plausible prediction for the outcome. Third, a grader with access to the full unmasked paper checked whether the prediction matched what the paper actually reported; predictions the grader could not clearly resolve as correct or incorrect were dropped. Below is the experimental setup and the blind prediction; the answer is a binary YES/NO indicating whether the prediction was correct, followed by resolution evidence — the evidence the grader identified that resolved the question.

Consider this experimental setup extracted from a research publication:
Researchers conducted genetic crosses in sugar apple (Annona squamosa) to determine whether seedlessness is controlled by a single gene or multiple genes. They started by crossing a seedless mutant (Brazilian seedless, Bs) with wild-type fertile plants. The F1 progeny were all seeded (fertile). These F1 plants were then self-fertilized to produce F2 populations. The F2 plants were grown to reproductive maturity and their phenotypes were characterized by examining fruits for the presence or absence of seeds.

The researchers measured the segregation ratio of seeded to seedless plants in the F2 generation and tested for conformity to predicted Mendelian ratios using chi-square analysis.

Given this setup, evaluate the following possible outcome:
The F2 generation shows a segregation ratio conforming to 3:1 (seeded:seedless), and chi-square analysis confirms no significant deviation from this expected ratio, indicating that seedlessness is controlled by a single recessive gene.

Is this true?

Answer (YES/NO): YES